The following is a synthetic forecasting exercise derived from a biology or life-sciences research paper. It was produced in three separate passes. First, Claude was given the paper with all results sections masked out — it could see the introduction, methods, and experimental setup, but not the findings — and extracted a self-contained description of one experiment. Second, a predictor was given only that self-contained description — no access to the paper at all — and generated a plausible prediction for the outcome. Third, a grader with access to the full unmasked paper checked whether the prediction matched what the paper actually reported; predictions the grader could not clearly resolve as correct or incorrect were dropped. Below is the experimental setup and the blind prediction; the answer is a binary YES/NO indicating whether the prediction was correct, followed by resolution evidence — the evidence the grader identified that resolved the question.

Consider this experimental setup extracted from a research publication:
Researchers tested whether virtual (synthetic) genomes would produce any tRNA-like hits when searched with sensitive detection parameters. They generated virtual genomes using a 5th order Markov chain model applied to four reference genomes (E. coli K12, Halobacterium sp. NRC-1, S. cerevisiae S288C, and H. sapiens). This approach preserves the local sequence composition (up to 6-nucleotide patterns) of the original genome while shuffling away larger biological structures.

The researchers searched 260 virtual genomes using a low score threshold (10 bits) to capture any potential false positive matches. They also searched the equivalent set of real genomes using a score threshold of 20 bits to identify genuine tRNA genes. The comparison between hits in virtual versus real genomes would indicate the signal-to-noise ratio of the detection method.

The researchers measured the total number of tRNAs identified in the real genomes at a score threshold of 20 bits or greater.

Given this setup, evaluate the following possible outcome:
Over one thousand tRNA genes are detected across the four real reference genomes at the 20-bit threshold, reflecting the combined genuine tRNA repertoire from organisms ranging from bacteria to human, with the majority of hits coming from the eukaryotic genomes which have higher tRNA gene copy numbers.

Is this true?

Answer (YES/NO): NO